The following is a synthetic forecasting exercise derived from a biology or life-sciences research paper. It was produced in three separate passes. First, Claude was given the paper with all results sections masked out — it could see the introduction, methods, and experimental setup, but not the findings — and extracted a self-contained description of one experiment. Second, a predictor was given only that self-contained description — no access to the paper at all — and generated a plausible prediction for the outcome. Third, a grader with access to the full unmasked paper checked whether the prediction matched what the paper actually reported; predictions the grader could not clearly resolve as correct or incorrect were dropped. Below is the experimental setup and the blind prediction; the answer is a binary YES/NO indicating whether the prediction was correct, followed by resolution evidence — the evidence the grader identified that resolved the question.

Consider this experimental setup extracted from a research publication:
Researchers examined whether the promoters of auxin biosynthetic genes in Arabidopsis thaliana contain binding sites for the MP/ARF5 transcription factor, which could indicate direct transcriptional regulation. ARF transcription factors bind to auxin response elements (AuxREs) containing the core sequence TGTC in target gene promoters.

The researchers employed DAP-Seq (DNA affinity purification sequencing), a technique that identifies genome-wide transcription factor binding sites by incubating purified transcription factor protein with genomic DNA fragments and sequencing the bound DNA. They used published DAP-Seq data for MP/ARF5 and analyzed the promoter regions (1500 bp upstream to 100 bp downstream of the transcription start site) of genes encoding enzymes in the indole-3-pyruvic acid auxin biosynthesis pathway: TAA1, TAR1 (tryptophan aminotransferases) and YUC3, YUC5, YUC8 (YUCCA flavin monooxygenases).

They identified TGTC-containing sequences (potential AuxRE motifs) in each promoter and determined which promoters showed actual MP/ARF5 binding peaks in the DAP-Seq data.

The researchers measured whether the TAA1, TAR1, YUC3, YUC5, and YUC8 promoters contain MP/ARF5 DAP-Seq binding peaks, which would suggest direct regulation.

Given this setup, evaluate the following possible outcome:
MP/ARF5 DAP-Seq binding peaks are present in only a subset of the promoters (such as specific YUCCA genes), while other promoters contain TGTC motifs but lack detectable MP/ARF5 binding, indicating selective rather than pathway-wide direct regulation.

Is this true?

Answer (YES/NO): YES